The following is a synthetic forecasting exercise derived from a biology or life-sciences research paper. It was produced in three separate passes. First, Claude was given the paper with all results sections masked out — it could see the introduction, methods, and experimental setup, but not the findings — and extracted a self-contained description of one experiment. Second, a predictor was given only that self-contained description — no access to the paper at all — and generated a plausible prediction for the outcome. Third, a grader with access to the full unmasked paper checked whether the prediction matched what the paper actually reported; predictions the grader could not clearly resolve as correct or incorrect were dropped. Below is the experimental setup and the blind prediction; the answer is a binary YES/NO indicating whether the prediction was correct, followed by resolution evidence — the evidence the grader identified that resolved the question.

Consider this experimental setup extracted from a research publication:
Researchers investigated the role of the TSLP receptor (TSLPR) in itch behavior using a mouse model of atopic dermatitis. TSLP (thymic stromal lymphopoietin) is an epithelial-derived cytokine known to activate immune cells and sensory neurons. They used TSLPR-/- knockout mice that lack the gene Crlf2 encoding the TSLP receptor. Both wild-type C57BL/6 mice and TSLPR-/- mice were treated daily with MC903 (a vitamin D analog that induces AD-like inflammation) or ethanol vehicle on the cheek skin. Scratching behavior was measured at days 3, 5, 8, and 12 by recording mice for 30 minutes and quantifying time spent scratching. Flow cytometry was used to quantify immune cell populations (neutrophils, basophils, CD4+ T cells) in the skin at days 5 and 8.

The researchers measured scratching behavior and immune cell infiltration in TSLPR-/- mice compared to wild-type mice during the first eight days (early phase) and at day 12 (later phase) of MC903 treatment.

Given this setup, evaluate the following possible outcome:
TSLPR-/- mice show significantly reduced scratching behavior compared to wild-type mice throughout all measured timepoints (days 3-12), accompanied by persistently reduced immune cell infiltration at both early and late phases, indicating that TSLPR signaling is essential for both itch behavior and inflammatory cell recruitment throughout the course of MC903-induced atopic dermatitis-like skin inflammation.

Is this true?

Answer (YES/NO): NO